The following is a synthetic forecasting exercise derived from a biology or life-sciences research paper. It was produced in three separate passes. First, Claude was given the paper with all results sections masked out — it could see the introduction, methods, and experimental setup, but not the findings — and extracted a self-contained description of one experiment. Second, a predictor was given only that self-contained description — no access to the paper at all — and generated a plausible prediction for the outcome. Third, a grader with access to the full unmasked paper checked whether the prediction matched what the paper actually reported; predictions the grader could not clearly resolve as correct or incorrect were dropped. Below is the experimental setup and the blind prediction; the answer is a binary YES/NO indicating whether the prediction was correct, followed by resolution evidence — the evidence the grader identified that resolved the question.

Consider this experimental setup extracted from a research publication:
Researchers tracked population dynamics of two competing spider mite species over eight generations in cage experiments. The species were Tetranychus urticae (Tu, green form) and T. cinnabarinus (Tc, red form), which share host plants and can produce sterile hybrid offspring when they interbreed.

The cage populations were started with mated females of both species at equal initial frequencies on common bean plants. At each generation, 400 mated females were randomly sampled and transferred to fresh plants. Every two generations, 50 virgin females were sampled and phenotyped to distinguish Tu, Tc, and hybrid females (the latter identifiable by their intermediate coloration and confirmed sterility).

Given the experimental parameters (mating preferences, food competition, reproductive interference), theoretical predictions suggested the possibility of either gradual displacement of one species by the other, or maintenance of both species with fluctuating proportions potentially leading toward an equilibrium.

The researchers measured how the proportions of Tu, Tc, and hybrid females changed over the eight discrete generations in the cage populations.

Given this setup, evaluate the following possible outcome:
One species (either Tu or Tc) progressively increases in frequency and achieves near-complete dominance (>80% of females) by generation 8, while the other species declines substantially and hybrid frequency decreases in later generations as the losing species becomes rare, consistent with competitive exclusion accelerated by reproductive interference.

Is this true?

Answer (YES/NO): YES